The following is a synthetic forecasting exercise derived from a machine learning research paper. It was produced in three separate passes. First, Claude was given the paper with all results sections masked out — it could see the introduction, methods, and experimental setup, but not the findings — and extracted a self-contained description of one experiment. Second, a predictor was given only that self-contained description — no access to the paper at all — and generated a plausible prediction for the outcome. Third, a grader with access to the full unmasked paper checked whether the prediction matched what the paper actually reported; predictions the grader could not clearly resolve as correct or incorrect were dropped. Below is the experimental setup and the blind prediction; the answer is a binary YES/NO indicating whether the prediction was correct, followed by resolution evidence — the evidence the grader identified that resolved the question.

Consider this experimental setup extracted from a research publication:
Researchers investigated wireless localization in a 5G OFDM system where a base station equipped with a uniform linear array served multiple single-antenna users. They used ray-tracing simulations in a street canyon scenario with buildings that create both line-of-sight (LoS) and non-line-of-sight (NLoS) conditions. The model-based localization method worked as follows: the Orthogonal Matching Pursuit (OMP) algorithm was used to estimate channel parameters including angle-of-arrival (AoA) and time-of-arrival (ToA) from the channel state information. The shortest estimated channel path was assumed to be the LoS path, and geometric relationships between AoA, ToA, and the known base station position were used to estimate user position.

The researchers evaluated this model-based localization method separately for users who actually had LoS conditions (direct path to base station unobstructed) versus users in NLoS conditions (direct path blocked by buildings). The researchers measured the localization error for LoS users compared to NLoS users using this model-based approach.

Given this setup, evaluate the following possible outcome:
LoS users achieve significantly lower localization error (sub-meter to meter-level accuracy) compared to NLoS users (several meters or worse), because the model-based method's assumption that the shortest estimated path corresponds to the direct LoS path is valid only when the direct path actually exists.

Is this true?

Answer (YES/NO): YES